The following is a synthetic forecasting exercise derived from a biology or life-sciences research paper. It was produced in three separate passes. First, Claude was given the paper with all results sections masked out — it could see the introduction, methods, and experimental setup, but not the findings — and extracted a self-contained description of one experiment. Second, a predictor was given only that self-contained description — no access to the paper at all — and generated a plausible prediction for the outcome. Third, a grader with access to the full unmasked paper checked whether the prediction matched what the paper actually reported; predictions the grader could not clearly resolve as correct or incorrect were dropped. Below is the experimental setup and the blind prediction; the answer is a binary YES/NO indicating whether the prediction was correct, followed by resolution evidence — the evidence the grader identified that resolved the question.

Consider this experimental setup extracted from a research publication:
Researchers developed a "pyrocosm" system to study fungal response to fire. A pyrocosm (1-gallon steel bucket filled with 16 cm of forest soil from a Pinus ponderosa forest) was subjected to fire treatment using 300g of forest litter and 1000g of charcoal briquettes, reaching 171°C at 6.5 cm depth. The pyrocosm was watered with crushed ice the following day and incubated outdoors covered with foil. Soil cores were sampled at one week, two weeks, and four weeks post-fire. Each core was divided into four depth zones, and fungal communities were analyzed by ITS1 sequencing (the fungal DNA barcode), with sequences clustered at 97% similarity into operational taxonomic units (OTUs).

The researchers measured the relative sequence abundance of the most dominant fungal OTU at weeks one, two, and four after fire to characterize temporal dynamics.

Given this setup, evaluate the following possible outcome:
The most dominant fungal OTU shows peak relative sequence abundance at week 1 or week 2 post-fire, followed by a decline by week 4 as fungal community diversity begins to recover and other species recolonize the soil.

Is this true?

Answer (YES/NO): YES